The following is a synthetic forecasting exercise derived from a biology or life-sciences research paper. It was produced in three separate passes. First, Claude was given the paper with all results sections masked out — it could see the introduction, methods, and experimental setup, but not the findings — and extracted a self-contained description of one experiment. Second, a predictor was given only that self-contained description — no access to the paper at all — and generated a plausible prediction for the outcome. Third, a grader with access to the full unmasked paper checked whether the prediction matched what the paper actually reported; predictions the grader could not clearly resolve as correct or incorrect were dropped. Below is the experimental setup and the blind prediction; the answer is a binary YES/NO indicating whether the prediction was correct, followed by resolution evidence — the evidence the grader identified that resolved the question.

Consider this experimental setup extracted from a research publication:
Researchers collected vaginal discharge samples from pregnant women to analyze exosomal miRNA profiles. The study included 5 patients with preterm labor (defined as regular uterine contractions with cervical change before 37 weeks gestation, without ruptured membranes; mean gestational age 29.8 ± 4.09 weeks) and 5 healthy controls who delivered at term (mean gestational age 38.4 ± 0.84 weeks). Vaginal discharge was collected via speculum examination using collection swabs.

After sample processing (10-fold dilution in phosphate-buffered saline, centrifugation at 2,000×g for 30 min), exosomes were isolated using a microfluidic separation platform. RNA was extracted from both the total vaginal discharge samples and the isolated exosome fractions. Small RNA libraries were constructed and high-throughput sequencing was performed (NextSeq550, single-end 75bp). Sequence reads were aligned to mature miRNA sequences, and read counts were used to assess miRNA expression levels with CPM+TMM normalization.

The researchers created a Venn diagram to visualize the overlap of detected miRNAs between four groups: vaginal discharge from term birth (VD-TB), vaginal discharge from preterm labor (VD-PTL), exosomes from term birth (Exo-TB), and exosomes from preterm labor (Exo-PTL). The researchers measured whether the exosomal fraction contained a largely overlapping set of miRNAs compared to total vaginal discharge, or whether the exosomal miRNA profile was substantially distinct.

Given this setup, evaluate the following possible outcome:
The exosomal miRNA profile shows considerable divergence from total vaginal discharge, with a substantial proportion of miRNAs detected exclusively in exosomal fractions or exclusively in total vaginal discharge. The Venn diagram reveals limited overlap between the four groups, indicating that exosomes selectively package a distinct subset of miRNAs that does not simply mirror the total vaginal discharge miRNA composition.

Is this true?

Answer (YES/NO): YES